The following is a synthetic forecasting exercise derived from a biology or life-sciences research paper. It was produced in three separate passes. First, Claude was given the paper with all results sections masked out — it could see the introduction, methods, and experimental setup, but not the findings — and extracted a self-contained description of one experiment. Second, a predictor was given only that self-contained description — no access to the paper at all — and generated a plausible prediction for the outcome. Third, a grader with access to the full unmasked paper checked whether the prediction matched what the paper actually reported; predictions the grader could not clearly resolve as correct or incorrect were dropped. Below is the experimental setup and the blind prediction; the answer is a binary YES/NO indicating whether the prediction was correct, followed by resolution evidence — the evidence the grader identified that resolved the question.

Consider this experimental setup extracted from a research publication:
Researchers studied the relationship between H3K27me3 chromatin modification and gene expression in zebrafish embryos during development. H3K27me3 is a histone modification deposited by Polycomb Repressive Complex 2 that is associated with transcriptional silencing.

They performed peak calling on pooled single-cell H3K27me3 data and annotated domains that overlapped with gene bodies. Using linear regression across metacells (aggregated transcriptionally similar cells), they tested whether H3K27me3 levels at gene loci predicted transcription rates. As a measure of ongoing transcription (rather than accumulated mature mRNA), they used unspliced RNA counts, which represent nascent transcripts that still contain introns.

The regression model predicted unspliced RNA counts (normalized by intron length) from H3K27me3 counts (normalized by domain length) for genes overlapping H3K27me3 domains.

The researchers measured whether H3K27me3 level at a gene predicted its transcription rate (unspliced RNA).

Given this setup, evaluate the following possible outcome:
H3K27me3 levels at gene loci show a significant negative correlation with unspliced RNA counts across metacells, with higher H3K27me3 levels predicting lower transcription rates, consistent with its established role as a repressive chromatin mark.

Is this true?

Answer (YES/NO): YES